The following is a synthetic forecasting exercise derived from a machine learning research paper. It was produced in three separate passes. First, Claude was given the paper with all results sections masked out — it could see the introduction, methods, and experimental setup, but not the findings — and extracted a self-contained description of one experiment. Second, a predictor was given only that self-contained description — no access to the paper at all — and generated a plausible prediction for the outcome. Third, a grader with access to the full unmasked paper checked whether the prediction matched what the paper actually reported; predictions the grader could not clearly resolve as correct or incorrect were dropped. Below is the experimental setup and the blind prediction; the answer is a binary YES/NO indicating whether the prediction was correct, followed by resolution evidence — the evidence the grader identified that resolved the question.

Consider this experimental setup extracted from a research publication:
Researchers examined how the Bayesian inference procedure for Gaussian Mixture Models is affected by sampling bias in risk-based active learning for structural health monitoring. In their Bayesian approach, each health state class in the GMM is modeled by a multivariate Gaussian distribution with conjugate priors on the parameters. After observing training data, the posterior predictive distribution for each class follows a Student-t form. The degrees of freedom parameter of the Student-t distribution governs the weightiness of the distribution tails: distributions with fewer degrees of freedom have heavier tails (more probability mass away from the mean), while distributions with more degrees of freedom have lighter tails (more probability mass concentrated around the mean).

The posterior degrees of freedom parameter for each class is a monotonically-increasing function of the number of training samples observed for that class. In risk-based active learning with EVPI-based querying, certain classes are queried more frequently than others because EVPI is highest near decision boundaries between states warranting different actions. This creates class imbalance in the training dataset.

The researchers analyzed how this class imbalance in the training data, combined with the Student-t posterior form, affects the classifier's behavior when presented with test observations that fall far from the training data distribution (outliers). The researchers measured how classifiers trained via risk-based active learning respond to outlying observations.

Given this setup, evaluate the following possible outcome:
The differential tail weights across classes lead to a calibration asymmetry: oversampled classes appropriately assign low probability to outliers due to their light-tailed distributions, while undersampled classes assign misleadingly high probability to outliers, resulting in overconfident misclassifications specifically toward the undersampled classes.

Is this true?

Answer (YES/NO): YES